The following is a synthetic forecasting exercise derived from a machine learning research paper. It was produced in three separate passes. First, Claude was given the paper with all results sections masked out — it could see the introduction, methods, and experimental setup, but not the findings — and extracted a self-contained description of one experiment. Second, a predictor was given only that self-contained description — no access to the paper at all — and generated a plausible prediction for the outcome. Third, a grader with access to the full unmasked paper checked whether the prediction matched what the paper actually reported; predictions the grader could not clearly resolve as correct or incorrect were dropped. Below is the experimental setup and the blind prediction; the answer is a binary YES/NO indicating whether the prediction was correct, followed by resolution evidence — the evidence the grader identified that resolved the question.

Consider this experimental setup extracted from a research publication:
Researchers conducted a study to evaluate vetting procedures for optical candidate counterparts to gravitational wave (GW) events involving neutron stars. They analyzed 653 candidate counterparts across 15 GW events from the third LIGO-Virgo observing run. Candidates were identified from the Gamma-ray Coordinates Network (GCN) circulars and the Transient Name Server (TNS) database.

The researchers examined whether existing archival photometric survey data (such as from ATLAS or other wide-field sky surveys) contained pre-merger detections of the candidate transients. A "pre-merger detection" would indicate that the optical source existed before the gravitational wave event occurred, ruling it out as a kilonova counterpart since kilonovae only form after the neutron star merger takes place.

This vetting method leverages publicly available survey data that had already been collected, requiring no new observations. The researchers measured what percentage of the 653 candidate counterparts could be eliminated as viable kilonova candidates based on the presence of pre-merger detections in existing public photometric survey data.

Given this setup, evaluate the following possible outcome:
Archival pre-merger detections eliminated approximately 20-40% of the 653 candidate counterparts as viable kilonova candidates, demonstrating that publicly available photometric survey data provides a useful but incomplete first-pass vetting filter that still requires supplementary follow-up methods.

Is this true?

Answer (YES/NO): YES